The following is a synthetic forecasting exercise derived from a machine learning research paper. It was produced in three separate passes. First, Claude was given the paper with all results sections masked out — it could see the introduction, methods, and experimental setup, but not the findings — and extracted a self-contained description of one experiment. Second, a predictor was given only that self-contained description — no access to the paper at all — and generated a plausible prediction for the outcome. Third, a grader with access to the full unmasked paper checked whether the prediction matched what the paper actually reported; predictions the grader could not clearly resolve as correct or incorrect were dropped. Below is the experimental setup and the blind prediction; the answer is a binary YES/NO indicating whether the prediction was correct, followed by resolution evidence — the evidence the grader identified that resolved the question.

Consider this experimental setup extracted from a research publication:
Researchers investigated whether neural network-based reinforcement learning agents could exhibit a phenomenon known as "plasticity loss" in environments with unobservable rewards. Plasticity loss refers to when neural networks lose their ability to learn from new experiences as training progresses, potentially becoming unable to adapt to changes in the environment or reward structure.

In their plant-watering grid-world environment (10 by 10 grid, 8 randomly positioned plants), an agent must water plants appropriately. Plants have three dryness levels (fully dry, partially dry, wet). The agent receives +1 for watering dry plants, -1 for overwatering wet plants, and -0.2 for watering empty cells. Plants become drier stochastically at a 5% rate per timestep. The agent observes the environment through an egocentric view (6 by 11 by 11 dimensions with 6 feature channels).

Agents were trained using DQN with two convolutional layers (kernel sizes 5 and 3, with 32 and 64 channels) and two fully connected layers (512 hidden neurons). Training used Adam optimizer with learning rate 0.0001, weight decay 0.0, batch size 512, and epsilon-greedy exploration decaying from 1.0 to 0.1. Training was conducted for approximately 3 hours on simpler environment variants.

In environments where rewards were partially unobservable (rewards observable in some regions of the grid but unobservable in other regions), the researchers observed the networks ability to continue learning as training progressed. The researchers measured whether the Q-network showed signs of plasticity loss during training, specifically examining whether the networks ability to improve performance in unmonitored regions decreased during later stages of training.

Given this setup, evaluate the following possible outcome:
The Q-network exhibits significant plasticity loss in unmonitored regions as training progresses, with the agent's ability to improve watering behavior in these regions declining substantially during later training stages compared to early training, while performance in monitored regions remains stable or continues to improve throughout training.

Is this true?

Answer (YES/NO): NO